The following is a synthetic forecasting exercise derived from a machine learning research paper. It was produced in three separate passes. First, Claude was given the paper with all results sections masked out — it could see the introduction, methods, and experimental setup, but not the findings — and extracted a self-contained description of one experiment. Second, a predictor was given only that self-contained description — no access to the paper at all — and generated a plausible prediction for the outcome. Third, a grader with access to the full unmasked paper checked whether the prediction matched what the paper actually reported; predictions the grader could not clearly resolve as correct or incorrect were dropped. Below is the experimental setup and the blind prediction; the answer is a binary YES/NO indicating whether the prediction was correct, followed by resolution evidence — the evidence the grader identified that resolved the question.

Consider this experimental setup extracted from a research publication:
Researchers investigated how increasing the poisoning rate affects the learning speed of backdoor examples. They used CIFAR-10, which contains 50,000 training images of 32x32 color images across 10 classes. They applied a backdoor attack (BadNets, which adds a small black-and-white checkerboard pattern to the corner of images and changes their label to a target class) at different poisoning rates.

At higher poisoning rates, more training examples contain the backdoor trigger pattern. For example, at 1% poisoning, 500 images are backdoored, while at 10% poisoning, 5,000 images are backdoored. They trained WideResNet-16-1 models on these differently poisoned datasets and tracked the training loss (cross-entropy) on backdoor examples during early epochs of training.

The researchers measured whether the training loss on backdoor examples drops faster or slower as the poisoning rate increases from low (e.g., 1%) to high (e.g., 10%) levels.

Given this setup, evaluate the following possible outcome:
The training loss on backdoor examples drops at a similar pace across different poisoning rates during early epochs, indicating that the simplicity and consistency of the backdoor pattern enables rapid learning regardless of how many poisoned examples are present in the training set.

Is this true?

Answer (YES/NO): NO